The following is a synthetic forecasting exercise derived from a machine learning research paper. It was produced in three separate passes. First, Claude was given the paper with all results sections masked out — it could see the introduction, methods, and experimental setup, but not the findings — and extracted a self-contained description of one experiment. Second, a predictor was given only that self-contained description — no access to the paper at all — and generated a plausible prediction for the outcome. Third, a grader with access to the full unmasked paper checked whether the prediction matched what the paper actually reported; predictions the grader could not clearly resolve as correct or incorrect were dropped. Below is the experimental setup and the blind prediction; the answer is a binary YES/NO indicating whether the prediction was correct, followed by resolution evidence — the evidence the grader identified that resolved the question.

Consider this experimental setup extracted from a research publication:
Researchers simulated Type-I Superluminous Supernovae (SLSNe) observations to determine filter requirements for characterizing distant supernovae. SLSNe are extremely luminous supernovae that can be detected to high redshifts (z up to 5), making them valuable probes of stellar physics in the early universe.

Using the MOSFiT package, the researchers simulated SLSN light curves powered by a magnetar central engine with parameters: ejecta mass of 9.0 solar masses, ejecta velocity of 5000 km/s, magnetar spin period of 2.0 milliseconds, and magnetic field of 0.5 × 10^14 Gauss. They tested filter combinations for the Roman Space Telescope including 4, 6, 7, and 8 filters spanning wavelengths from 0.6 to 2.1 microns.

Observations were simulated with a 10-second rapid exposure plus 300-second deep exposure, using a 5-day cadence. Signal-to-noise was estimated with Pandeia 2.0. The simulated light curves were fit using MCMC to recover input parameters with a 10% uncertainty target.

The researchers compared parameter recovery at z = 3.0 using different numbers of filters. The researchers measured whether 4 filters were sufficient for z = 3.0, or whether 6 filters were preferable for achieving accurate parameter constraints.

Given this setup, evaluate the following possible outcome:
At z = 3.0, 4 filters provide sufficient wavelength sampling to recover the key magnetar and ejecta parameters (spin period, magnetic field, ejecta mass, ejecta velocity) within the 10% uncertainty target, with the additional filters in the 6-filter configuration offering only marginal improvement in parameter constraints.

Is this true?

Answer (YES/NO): NO